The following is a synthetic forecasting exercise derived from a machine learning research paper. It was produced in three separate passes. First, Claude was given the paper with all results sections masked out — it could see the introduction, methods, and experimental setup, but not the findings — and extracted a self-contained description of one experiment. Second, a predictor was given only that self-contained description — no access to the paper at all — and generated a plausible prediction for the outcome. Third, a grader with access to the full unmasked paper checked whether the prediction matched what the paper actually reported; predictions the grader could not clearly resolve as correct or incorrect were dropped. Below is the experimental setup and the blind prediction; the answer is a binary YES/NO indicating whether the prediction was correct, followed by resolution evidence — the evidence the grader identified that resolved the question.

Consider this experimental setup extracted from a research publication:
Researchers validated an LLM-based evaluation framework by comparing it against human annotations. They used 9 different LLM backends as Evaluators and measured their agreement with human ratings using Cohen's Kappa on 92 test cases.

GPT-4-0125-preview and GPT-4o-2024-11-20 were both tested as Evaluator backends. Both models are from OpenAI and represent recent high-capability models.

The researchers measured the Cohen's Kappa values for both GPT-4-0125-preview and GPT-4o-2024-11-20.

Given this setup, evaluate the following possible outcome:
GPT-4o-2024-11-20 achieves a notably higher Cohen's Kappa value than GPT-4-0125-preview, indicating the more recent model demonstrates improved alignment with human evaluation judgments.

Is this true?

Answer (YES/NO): NO